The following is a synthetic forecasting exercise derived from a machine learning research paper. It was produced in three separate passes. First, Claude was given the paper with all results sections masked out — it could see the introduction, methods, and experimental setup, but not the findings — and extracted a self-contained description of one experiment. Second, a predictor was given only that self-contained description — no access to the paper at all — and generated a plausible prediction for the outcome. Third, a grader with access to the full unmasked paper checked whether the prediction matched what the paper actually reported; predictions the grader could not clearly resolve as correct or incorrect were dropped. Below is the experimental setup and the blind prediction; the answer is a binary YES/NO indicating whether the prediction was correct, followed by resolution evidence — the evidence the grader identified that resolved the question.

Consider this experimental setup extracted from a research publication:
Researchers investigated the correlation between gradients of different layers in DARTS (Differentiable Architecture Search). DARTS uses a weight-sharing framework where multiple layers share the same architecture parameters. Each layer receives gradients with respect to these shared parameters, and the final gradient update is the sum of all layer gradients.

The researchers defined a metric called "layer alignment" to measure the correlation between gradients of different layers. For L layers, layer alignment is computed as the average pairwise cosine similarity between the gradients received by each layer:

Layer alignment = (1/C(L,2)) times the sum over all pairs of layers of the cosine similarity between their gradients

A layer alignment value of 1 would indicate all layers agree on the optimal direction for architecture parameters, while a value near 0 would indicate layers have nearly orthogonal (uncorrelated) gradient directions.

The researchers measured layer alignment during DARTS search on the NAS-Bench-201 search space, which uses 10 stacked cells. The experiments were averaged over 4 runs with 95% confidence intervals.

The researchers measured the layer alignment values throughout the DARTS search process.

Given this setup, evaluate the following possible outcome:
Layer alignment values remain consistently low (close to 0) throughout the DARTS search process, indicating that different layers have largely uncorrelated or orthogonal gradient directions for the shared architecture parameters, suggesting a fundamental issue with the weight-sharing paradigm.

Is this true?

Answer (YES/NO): YES